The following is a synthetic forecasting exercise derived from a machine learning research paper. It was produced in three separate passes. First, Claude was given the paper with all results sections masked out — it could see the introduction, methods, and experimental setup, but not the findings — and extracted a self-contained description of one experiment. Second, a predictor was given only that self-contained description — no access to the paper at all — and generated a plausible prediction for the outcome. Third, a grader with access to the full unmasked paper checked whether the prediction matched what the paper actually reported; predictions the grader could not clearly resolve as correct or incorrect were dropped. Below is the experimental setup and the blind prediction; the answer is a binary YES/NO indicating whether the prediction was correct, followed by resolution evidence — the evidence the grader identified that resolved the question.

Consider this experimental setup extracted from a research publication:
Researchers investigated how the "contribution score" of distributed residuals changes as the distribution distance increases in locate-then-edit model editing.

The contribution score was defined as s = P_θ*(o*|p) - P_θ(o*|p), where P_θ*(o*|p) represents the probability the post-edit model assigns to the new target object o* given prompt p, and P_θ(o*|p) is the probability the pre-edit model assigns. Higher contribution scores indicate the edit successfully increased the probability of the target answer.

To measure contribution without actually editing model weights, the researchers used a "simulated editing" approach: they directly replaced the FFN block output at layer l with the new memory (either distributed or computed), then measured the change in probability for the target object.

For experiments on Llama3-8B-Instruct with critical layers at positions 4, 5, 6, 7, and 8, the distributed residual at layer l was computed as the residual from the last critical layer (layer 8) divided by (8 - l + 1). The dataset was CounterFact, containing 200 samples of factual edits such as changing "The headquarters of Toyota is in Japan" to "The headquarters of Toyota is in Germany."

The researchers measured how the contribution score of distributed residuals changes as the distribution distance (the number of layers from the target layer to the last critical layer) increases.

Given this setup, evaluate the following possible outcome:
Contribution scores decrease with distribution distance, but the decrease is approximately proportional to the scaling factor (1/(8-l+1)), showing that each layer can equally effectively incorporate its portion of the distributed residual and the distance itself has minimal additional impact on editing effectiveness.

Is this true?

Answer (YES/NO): NO